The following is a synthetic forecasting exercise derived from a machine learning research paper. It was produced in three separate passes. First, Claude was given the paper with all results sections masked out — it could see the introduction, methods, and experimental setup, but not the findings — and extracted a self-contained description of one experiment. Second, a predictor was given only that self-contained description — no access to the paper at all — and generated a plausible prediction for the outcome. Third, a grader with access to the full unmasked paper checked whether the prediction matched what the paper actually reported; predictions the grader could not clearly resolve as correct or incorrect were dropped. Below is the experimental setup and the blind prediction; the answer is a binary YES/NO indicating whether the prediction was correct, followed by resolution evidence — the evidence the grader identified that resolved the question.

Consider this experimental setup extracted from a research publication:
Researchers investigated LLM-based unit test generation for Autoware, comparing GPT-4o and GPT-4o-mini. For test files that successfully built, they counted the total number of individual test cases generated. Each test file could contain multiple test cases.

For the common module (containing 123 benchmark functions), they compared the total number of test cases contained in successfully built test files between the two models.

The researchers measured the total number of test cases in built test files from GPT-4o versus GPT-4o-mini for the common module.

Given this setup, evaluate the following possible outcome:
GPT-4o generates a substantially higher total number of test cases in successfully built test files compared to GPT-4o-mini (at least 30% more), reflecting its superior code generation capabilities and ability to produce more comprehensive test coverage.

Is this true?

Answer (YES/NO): NO